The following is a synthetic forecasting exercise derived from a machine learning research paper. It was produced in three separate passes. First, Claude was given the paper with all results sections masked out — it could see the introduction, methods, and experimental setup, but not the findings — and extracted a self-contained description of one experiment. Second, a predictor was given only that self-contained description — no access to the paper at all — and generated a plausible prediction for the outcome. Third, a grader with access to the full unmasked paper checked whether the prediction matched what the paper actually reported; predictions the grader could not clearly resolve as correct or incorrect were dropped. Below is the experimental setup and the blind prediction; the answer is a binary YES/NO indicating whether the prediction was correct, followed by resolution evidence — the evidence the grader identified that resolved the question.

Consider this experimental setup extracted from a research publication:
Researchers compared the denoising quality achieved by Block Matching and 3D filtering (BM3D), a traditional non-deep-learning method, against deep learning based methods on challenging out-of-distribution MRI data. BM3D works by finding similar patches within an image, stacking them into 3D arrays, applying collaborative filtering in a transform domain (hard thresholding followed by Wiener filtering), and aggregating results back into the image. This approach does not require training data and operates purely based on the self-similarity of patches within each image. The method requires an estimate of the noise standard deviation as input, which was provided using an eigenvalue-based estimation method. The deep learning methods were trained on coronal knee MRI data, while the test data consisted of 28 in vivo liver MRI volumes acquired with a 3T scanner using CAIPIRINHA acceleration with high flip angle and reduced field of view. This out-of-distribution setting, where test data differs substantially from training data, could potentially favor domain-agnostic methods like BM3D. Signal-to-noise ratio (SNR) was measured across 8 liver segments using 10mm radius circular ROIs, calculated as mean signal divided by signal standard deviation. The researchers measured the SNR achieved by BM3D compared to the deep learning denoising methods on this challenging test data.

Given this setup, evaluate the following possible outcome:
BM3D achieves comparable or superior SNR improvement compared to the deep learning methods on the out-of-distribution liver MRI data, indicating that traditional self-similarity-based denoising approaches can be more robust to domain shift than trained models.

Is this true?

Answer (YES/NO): NO